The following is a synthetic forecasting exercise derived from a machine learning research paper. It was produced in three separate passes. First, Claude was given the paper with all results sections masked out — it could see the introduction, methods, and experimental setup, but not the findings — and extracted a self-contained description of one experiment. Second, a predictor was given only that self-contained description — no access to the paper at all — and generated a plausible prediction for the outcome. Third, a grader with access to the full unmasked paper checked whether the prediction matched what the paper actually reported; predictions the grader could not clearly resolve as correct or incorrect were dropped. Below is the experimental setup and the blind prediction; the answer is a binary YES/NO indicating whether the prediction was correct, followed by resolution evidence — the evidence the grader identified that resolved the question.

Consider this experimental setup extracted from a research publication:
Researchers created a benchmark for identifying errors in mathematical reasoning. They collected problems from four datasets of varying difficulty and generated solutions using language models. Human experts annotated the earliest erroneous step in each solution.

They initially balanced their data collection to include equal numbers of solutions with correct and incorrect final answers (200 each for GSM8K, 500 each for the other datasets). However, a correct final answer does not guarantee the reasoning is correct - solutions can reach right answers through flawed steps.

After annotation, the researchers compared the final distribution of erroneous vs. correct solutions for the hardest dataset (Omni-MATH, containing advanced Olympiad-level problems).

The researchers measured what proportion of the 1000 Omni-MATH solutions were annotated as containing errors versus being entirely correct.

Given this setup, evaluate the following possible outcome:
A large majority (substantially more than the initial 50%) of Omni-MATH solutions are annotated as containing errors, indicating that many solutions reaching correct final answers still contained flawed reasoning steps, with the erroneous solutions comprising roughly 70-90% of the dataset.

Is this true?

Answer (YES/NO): YES